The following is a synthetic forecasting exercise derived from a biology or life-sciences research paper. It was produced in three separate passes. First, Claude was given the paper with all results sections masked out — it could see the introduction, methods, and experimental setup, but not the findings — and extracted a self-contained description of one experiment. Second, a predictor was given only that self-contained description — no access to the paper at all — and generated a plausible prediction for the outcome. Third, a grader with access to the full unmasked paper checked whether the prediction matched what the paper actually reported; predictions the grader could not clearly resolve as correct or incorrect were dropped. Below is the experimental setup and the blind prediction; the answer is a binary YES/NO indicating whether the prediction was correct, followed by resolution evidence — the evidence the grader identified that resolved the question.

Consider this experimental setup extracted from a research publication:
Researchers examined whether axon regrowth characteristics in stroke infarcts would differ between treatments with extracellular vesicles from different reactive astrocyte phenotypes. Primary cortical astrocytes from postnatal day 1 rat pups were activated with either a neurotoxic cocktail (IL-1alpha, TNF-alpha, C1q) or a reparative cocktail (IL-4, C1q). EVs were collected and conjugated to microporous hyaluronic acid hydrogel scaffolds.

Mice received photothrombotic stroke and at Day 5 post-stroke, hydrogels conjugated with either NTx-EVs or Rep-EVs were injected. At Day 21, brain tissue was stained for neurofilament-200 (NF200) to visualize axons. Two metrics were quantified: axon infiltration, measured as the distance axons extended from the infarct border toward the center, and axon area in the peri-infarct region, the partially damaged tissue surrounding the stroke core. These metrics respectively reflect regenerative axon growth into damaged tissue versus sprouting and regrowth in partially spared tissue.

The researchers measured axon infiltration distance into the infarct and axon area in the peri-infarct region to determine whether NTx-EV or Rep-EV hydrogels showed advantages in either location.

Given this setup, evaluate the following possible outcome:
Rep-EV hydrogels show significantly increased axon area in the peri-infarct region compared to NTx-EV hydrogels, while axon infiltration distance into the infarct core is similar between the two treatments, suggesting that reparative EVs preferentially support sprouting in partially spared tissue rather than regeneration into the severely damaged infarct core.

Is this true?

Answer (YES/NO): NO